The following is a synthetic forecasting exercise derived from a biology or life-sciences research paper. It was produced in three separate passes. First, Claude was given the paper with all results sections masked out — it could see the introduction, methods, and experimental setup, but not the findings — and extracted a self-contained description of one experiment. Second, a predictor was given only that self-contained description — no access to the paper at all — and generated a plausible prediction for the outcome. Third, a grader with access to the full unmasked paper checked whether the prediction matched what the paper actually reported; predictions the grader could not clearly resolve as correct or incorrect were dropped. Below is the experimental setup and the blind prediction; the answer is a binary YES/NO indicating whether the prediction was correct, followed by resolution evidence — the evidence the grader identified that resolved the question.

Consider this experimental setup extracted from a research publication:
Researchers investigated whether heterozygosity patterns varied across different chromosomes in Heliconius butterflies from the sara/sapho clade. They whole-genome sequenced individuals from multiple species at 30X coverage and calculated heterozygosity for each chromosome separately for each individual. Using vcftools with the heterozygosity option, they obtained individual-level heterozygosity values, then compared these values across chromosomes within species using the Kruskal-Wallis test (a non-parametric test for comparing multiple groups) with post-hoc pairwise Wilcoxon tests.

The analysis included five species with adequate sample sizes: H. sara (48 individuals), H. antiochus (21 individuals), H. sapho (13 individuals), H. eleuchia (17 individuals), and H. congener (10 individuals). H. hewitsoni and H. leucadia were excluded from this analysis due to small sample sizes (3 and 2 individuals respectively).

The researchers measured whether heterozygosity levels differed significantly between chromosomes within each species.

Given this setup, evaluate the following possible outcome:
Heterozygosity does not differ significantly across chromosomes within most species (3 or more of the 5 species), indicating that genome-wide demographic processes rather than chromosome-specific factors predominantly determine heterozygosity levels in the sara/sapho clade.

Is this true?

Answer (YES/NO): NO